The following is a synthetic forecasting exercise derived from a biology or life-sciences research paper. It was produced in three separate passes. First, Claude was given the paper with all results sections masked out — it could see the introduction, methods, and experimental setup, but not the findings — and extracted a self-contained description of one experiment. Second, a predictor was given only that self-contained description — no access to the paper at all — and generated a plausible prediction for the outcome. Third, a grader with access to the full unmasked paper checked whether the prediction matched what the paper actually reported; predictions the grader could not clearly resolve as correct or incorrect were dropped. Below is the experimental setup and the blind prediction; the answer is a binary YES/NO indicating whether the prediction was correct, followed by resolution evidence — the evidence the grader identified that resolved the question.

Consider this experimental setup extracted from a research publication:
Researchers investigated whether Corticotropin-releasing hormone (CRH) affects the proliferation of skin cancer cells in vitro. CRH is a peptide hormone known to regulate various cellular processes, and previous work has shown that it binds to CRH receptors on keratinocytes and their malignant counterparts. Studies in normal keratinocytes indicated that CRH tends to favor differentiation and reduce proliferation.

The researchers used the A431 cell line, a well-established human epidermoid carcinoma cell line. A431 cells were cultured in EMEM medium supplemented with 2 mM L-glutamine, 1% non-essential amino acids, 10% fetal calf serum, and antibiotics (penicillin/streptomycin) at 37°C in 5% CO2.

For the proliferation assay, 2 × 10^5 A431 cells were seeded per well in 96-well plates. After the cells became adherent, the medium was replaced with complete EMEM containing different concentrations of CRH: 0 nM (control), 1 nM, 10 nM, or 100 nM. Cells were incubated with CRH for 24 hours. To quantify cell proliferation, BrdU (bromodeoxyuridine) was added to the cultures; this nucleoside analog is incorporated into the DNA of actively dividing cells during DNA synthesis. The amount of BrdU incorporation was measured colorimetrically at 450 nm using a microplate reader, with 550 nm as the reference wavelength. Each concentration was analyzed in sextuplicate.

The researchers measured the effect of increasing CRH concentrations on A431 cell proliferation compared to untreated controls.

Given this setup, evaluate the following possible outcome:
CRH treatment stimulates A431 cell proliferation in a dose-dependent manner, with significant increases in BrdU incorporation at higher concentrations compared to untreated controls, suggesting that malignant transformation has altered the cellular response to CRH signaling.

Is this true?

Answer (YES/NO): NO